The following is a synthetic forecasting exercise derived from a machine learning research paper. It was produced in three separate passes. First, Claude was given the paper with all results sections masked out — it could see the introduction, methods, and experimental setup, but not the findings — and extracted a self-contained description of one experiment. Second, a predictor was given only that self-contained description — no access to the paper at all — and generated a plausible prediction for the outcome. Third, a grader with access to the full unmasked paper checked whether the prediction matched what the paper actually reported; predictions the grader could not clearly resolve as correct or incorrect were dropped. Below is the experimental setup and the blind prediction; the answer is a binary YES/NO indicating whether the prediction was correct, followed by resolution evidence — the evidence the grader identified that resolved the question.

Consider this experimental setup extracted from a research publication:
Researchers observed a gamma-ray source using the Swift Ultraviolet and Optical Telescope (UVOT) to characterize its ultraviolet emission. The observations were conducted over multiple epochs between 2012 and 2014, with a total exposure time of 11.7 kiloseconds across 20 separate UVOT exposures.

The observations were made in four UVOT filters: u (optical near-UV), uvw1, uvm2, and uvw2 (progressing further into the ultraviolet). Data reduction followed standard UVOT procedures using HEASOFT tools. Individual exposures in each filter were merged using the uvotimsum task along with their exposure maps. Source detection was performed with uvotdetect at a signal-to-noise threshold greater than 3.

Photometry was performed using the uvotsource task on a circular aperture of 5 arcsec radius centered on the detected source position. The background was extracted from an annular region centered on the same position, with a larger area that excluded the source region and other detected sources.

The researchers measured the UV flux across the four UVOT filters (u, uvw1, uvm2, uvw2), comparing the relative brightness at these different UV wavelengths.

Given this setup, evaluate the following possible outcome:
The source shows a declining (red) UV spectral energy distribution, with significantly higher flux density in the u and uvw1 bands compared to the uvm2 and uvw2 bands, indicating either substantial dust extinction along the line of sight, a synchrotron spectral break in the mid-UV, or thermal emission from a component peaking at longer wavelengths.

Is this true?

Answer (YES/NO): NO